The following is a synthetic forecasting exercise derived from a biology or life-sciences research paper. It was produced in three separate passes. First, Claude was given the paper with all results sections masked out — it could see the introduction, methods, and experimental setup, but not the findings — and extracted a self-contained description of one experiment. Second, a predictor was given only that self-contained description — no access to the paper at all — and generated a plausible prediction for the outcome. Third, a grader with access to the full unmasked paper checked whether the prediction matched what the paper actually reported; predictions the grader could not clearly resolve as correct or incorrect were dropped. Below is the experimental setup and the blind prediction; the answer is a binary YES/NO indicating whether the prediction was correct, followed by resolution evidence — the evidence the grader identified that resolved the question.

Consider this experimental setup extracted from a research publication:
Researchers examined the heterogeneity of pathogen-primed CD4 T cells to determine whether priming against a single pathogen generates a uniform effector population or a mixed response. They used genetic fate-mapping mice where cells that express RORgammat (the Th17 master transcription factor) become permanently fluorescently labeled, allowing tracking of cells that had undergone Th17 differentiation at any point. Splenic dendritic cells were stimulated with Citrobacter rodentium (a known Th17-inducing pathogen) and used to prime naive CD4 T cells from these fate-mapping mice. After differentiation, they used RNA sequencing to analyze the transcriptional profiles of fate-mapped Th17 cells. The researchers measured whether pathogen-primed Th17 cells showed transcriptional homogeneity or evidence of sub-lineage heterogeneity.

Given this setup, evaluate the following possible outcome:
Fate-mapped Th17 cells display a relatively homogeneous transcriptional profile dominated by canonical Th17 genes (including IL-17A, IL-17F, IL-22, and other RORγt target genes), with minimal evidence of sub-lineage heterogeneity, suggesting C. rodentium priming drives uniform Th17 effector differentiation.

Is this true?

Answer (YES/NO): NO